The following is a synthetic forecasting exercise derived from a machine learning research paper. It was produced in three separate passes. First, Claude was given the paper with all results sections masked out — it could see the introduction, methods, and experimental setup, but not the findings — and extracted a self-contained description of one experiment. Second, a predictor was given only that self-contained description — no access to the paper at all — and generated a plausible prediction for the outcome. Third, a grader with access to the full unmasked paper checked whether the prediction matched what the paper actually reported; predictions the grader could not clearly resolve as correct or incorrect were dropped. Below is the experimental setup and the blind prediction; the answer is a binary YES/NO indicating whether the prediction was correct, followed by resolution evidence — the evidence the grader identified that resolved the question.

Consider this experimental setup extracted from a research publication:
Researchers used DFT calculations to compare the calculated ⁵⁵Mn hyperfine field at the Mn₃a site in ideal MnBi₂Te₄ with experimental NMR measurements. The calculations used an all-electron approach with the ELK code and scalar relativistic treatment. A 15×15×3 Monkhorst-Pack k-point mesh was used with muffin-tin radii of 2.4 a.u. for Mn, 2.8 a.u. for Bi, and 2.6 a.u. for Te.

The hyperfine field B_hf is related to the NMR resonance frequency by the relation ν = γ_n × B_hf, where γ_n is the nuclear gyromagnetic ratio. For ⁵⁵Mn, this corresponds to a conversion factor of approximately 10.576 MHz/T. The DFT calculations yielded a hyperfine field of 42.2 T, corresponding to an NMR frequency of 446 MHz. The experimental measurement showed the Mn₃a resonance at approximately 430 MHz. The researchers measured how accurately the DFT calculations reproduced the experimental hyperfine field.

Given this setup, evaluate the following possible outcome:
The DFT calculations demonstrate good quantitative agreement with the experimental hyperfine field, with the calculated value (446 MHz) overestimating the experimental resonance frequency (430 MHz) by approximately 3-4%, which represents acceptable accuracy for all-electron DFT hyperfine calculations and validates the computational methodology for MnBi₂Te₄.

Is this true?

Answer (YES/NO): YES